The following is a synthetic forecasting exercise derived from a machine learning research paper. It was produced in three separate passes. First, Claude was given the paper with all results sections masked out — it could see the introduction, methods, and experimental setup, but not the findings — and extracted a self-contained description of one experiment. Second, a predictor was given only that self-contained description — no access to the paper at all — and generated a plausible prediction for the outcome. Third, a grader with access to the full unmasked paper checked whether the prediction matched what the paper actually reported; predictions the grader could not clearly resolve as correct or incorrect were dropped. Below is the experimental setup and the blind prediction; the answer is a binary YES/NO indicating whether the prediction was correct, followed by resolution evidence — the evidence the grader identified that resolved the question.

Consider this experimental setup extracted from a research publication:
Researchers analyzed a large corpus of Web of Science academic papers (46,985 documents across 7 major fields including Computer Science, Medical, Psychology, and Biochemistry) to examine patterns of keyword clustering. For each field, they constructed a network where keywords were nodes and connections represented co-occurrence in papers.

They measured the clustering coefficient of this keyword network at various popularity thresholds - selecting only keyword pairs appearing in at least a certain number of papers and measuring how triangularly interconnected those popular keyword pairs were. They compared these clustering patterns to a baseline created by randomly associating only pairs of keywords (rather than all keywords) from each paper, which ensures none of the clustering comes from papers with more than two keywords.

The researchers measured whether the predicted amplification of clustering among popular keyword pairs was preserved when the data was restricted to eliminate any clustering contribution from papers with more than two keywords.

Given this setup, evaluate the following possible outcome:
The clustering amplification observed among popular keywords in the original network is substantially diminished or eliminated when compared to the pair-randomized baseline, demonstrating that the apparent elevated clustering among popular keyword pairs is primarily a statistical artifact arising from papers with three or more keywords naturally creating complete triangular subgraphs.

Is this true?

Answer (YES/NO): NO